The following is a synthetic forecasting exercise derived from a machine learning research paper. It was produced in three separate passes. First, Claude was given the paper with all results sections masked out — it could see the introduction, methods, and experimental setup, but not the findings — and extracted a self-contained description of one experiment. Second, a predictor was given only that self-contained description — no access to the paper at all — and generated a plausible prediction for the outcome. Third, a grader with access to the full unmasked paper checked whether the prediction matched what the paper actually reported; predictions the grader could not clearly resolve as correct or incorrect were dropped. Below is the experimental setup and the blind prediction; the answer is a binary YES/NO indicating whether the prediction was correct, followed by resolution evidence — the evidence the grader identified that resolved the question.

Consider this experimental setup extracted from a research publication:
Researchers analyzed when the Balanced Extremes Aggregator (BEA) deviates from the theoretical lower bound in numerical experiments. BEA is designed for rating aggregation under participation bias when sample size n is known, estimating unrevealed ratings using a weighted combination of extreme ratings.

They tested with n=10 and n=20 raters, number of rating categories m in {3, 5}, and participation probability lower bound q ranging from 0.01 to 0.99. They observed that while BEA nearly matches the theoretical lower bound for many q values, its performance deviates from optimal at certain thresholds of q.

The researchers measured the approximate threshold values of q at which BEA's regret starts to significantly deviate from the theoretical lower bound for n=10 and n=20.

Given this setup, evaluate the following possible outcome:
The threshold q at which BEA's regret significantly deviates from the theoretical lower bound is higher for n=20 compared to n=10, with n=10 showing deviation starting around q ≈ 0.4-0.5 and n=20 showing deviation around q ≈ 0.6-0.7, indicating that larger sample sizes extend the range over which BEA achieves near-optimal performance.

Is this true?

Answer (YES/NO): NO